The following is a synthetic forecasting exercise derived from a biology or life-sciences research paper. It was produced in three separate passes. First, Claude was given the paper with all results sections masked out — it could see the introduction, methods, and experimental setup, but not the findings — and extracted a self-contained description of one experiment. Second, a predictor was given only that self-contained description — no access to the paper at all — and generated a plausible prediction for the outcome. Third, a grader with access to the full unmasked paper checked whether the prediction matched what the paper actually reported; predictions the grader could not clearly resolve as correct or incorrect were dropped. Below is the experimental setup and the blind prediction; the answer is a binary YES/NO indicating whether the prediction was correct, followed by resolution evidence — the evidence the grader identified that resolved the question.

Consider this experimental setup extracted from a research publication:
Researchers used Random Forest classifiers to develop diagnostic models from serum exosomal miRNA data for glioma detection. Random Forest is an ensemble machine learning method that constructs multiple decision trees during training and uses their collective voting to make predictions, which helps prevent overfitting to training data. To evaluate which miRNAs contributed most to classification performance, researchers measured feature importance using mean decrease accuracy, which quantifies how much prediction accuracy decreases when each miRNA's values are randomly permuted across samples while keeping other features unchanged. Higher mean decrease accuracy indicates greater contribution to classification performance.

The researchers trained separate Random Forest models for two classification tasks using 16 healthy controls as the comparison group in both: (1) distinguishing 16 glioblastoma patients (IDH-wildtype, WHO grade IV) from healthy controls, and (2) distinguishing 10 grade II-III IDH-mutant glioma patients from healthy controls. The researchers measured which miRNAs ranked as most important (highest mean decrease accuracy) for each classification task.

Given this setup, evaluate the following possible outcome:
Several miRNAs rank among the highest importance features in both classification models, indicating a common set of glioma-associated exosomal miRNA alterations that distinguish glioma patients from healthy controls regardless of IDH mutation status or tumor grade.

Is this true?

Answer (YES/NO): NO